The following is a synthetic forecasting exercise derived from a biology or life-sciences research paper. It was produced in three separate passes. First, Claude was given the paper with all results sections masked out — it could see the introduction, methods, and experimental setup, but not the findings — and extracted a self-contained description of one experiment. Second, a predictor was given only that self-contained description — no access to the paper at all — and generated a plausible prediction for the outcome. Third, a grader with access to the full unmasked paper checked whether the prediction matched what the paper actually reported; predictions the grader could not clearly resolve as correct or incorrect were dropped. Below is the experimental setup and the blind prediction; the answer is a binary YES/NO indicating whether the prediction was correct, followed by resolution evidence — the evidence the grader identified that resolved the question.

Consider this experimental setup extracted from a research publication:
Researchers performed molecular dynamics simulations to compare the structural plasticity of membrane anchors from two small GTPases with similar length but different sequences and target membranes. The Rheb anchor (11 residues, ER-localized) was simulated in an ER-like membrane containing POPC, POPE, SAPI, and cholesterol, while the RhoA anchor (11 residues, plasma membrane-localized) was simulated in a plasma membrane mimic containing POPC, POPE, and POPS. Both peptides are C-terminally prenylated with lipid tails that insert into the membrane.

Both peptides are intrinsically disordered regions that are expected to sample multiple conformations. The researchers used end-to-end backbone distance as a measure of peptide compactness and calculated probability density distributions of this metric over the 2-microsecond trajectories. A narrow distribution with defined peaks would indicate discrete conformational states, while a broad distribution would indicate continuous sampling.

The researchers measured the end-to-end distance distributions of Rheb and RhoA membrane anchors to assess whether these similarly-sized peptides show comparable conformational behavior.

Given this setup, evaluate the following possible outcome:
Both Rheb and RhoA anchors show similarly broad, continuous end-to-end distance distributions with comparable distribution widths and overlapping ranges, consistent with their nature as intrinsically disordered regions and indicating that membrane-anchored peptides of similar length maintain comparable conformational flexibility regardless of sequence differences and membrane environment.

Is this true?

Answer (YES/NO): NO